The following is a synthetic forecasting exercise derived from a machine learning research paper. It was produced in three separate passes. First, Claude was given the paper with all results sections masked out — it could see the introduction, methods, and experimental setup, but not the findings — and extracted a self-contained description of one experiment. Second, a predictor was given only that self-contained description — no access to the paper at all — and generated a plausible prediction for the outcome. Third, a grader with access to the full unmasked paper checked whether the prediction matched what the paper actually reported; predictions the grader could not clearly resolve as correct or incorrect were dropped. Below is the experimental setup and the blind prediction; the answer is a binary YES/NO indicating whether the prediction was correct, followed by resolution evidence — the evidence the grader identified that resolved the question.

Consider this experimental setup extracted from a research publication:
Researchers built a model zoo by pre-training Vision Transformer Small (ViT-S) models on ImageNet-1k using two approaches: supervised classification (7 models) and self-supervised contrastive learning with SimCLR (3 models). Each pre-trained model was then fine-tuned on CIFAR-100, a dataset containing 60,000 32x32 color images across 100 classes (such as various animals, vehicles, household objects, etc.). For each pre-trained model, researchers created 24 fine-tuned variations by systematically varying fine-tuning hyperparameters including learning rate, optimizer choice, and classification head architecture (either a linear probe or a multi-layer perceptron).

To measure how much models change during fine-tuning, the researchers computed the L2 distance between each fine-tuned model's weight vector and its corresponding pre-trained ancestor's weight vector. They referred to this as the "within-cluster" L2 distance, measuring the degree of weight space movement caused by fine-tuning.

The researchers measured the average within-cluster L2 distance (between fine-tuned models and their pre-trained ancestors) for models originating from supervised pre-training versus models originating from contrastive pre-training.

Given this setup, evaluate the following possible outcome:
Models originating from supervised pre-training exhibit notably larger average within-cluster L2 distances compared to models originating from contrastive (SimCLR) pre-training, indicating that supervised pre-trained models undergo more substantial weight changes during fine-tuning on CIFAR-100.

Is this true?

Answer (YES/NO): NO